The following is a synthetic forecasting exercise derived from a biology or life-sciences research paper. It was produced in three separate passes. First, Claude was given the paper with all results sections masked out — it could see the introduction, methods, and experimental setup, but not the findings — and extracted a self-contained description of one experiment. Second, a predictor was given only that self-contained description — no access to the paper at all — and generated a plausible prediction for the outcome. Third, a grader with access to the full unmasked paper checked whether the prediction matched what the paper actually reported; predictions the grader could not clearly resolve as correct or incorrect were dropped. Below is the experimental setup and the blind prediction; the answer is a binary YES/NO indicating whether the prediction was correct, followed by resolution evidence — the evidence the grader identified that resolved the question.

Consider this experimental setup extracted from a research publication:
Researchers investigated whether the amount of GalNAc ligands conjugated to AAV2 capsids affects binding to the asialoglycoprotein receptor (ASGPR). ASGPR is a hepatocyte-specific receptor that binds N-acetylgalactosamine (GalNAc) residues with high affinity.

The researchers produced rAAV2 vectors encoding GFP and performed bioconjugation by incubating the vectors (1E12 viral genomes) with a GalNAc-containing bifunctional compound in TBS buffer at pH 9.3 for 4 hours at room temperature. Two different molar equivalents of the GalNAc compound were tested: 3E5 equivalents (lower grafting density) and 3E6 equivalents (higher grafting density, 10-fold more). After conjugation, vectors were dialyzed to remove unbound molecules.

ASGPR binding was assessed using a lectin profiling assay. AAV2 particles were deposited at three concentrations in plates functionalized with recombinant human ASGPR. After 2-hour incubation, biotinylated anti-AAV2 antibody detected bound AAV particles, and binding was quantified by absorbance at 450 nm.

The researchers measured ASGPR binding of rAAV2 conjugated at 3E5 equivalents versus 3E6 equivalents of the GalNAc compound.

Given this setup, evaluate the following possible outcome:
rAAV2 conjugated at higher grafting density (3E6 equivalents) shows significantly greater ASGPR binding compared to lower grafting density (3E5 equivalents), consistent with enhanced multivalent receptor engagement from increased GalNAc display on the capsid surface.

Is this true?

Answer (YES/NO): YES